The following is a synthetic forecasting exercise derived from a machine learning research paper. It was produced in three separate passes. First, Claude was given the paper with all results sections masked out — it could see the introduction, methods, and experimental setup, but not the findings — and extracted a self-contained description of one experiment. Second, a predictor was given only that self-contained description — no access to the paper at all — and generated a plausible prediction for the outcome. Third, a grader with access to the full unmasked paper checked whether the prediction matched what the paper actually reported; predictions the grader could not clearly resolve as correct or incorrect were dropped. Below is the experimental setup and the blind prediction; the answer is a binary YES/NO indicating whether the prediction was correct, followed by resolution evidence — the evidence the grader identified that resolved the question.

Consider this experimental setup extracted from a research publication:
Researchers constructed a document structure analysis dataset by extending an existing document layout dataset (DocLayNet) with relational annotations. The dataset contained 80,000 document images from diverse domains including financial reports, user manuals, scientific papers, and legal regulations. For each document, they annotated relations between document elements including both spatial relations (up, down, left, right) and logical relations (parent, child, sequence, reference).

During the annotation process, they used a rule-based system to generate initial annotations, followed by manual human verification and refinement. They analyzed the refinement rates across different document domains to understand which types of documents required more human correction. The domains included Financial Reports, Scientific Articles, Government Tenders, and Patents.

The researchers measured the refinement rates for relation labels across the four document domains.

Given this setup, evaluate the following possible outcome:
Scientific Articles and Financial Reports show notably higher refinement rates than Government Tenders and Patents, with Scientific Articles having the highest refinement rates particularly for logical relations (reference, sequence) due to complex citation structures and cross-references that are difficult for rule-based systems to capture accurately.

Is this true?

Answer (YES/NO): NO